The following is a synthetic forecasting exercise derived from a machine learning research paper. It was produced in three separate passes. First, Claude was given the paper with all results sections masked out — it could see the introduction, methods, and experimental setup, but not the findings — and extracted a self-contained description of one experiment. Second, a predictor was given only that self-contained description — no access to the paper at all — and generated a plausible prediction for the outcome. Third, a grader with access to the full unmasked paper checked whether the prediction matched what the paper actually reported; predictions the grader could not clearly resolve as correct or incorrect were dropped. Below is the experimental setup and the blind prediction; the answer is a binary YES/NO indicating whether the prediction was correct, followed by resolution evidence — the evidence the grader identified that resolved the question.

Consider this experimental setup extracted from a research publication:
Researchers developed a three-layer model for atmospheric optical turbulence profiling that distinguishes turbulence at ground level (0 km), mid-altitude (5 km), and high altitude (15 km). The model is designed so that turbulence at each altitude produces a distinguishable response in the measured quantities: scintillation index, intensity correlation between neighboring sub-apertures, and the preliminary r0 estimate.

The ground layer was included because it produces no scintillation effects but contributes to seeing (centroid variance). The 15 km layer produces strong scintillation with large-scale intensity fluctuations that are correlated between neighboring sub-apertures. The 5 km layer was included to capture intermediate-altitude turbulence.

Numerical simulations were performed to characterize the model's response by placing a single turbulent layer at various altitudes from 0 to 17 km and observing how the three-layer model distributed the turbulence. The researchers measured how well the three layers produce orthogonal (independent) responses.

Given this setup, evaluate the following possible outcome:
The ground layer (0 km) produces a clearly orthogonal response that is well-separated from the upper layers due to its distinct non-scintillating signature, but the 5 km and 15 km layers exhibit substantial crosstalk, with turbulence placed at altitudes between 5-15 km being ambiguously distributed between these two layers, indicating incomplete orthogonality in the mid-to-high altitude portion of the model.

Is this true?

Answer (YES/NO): NO